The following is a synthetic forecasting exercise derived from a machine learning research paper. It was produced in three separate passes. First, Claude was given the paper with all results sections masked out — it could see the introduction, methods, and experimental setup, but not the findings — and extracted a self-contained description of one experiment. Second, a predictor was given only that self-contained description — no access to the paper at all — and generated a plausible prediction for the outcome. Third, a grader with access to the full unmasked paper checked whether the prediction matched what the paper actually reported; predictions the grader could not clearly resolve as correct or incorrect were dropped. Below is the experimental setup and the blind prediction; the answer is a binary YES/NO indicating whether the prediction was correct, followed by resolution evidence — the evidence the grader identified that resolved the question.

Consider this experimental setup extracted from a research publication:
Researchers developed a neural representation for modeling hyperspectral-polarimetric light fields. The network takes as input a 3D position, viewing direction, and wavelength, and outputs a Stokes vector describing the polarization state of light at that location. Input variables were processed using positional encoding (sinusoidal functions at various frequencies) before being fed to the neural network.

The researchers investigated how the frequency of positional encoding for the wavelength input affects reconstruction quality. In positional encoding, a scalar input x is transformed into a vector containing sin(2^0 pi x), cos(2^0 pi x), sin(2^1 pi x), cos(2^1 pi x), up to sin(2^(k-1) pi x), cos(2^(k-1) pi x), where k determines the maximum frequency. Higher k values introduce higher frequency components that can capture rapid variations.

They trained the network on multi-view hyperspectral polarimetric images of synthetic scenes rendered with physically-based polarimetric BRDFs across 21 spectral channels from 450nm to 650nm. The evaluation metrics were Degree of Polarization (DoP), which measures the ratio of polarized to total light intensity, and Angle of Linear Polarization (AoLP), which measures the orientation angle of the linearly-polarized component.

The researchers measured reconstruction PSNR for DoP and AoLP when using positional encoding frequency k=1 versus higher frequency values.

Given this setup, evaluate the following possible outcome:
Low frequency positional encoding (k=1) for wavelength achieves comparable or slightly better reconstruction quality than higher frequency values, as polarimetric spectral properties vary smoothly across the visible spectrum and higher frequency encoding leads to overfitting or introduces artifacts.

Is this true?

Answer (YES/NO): YES